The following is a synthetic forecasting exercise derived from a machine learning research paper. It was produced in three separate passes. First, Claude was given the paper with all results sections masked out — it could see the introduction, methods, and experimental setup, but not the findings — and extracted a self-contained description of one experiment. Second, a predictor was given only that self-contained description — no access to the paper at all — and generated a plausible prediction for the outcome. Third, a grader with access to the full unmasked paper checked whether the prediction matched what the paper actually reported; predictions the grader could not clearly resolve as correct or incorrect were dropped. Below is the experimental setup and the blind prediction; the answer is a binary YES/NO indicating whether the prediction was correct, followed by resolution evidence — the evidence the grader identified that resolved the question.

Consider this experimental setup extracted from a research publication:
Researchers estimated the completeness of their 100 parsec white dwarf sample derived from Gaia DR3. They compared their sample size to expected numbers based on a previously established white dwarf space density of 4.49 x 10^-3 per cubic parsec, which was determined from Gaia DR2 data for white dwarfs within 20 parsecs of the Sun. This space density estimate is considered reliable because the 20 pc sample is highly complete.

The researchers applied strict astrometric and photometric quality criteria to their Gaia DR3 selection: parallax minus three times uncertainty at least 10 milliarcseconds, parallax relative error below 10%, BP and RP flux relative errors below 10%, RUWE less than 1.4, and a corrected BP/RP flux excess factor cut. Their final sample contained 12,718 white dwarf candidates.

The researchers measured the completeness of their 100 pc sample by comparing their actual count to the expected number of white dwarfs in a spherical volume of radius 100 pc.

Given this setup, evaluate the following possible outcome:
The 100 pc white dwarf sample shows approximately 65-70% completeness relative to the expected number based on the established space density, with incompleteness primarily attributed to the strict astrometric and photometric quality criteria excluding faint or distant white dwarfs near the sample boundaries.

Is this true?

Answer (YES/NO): YES